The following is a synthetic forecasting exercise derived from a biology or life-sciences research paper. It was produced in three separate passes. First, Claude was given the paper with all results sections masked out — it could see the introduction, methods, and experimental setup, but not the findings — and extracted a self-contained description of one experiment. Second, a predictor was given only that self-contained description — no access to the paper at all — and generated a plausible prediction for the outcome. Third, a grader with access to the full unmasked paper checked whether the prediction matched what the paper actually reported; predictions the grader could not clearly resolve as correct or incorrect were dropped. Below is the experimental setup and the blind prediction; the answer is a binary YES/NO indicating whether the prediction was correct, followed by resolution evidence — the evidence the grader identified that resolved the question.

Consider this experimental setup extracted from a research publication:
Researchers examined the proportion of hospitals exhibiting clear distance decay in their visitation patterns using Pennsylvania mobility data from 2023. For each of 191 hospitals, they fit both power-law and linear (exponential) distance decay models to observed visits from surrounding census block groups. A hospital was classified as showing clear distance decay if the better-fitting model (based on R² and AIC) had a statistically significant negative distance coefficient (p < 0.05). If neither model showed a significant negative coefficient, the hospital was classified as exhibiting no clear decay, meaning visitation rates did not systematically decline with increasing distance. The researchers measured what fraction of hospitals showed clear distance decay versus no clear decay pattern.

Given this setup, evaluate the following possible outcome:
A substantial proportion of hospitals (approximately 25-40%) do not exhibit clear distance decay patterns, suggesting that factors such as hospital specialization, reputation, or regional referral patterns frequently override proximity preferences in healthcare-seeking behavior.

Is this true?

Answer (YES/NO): NO